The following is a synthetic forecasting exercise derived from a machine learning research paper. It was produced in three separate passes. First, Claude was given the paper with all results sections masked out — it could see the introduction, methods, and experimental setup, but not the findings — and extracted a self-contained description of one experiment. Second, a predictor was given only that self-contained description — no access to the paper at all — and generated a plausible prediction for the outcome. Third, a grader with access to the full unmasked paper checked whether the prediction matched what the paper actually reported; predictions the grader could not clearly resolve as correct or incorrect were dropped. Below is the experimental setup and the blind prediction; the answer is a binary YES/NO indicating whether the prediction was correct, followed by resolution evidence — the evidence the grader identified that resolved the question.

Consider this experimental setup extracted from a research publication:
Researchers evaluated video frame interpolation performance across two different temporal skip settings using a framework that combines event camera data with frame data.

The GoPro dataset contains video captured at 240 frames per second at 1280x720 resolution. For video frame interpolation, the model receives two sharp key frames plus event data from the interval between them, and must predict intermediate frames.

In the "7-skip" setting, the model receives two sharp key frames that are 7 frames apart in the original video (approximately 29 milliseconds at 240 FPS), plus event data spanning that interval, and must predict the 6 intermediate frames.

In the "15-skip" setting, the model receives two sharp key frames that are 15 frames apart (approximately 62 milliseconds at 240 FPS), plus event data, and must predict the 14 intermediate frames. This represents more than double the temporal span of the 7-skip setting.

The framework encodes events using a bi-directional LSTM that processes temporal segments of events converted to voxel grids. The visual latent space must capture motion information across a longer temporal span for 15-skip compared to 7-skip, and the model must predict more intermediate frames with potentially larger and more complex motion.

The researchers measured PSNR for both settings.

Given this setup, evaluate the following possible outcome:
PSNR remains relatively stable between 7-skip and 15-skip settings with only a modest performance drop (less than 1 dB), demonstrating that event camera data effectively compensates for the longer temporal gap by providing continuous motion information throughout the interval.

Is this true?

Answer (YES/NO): NO